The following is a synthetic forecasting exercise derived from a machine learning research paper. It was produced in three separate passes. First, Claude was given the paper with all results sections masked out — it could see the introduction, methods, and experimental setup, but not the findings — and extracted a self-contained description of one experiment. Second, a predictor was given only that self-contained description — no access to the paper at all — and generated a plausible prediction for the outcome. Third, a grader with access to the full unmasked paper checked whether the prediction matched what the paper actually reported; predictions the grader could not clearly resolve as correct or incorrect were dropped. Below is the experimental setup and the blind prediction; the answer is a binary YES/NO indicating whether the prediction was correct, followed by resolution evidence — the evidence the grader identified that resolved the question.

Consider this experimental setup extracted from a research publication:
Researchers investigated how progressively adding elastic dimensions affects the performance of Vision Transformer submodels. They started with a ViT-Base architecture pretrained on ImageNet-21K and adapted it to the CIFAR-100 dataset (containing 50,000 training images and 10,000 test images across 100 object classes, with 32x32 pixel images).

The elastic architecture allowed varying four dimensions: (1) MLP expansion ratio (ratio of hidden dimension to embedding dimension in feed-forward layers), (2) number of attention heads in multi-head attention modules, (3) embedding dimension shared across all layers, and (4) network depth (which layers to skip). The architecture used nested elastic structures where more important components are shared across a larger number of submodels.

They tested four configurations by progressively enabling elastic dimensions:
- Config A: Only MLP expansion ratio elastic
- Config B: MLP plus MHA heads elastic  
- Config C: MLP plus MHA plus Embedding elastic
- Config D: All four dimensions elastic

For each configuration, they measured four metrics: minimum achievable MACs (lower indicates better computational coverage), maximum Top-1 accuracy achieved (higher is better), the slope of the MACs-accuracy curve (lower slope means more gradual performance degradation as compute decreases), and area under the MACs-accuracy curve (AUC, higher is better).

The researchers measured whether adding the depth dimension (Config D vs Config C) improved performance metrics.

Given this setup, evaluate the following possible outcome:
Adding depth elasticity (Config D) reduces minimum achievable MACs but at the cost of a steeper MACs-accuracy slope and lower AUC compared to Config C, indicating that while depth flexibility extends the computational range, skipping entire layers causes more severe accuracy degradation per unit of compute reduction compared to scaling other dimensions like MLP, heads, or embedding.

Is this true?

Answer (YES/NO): NO